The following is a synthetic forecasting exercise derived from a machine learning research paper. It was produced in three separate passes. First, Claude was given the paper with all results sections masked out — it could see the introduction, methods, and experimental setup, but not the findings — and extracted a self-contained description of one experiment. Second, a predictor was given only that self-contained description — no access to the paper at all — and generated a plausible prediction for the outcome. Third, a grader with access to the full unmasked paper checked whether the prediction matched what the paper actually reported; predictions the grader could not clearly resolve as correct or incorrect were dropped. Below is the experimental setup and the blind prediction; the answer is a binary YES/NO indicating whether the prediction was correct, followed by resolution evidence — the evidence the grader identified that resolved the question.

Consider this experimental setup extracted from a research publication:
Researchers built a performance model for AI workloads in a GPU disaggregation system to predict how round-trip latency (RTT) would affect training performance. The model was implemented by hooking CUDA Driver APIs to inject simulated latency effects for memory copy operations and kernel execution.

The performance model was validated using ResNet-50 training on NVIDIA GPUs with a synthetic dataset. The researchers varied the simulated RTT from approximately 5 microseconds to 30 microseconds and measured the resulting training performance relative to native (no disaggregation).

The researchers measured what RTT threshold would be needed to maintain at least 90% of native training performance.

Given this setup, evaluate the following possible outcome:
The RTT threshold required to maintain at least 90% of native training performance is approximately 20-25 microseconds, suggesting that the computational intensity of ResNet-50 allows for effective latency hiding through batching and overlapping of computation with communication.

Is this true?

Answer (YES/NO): NO